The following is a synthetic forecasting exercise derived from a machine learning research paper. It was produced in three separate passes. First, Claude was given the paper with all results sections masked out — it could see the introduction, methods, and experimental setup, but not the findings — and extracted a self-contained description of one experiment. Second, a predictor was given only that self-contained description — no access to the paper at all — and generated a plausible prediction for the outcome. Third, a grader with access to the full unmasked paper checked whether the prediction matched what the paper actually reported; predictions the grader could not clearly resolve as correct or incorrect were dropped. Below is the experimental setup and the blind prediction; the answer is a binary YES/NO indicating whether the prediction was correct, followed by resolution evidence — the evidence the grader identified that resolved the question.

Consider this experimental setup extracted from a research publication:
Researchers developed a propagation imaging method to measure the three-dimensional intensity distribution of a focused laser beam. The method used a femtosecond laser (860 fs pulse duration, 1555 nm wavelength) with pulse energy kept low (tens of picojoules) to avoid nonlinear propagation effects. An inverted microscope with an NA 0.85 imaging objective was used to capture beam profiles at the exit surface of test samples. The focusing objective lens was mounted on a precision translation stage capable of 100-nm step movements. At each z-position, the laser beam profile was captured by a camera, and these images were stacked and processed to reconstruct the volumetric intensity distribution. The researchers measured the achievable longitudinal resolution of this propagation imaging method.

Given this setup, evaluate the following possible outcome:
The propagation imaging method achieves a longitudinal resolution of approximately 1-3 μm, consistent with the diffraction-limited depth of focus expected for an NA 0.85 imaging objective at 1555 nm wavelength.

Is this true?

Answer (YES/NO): NO